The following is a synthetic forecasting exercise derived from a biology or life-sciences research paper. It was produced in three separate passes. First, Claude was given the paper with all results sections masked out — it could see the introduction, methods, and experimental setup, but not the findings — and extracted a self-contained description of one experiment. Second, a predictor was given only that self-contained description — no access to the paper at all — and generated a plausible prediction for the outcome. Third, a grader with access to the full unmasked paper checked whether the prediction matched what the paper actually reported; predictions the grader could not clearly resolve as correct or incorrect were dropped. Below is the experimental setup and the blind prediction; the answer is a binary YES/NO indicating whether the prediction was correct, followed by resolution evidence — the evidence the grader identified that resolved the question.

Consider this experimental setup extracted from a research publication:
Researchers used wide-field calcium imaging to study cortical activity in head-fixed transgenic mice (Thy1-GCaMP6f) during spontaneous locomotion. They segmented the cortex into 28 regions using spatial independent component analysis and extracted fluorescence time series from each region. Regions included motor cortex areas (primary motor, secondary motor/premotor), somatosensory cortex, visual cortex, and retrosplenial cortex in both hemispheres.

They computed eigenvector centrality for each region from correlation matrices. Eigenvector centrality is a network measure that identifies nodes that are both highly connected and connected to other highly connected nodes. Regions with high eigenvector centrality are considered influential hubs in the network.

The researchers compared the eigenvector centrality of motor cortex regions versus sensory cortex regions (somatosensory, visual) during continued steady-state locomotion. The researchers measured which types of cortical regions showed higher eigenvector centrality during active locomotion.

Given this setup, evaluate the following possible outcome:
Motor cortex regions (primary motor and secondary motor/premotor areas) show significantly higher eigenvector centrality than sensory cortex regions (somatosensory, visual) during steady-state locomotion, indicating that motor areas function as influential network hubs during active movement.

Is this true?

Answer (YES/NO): NO